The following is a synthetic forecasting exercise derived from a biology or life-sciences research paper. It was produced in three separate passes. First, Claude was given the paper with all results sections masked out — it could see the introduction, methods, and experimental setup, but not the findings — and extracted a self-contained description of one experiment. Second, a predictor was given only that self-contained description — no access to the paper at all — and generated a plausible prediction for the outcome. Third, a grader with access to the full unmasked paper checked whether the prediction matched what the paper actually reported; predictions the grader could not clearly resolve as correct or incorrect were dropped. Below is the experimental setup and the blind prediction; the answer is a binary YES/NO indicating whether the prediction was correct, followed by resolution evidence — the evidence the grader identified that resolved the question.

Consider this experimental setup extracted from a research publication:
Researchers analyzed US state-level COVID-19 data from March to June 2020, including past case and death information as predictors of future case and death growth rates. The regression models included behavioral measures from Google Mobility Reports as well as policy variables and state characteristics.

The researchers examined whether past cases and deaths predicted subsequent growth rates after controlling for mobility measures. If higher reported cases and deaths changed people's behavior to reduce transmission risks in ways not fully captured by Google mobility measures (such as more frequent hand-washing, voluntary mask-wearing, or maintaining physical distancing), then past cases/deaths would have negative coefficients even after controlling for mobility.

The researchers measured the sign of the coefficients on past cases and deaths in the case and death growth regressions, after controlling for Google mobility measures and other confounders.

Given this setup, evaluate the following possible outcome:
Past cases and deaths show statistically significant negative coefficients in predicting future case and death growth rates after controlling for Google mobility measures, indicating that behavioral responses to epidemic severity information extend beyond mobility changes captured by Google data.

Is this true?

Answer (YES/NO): YES